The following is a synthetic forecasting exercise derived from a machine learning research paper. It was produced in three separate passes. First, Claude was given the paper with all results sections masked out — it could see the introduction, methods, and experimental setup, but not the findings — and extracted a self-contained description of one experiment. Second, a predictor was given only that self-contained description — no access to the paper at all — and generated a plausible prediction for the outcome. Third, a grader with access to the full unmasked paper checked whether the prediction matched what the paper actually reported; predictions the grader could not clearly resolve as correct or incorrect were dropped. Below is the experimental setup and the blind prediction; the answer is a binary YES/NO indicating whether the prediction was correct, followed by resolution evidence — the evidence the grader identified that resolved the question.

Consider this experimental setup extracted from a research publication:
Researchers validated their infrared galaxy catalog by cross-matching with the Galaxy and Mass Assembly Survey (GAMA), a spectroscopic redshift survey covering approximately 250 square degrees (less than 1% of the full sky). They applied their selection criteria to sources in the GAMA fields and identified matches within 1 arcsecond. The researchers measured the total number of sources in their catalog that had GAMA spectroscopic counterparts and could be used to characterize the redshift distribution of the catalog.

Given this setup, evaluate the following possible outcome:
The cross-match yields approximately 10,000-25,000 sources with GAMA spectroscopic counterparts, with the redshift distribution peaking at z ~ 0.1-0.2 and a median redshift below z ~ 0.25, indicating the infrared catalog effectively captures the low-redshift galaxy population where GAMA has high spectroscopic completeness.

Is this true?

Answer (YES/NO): NO